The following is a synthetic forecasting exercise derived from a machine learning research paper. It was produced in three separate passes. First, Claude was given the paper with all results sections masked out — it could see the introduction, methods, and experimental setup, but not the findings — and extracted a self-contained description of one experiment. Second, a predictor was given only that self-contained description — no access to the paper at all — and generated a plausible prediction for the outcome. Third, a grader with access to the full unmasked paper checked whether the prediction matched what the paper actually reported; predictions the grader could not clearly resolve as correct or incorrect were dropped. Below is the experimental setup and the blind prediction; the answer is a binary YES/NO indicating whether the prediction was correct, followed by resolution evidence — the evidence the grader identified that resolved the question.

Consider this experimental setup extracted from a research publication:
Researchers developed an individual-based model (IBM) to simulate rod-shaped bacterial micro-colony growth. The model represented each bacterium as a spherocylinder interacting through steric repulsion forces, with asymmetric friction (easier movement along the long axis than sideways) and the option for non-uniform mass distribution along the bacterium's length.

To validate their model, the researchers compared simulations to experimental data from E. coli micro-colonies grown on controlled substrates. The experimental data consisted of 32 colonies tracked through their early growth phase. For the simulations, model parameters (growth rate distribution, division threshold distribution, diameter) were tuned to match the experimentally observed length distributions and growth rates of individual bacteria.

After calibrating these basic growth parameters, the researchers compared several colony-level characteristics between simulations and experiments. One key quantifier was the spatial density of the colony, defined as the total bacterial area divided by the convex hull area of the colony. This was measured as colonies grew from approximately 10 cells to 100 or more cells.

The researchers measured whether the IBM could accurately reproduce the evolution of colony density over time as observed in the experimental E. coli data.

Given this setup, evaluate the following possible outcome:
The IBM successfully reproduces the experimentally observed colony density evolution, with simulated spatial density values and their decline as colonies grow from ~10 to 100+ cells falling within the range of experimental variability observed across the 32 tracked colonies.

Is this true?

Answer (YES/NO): NO